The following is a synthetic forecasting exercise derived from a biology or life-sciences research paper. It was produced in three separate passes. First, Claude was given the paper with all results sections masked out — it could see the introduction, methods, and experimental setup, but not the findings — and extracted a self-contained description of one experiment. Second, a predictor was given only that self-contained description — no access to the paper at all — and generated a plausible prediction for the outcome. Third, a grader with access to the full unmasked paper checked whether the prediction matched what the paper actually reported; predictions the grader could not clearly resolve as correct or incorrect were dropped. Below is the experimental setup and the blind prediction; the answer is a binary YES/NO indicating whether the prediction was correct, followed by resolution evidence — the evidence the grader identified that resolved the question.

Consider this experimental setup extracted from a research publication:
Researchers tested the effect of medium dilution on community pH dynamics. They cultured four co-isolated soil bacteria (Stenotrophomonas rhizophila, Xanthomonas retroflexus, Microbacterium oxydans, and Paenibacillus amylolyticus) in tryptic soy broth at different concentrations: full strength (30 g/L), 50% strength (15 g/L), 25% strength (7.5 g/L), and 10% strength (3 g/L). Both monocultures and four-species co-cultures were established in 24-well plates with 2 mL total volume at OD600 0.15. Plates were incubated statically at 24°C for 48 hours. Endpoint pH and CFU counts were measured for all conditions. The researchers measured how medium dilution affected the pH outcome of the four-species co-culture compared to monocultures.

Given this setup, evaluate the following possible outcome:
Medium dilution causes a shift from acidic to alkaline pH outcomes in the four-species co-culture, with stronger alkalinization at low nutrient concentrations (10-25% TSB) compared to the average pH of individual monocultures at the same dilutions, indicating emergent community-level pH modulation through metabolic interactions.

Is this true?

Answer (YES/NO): NO